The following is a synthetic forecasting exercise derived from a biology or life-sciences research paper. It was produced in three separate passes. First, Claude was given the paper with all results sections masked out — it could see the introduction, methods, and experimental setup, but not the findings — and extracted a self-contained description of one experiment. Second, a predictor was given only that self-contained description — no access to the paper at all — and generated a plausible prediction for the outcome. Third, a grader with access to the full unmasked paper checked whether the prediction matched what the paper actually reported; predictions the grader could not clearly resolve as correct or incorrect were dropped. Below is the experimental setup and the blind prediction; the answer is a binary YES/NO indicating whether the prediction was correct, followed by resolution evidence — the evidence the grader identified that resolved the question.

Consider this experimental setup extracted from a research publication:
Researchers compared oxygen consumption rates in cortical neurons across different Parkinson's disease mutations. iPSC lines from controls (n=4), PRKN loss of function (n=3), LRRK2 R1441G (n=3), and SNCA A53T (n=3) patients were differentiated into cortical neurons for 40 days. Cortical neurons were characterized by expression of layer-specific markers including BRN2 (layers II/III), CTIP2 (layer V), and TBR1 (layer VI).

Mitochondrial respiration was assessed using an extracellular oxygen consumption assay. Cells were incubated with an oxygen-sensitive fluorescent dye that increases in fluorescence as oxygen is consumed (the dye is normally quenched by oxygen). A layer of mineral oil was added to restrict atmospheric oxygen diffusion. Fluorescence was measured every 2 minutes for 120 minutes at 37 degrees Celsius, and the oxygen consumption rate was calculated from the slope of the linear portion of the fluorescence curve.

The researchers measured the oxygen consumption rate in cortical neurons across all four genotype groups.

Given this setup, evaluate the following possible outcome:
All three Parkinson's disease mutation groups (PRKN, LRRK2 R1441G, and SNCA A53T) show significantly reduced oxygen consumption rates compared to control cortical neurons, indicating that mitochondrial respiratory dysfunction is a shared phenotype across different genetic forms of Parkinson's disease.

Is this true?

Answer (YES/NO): YES